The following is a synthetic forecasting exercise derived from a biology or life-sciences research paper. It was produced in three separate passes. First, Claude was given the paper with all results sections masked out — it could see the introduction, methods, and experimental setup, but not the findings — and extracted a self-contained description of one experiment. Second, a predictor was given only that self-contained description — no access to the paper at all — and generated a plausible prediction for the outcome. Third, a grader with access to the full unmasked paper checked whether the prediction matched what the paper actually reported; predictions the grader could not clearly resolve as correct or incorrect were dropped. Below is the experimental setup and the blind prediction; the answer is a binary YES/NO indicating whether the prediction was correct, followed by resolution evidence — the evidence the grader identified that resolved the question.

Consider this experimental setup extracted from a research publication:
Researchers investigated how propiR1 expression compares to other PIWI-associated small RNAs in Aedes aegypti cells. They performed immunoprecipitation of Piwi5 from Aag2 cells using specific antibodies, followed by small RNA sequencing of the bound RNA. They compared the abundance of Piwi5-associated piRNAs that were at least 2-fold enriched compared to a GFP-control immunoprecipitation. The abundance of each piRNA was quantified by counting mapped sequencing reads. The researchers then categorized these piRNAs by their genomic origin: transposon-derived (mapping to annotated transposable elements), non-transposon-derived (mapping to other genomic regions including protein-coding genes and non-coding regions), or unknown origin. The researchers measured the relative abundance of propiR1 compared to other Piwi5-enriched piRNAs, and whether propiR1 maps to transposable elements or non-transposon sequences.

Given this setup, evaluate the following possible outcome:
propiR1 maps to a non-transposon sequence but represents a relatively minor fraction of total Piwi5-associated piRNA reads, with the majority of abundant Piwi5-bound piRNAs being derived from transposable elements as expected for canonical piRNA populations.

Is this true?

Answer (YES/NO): NO